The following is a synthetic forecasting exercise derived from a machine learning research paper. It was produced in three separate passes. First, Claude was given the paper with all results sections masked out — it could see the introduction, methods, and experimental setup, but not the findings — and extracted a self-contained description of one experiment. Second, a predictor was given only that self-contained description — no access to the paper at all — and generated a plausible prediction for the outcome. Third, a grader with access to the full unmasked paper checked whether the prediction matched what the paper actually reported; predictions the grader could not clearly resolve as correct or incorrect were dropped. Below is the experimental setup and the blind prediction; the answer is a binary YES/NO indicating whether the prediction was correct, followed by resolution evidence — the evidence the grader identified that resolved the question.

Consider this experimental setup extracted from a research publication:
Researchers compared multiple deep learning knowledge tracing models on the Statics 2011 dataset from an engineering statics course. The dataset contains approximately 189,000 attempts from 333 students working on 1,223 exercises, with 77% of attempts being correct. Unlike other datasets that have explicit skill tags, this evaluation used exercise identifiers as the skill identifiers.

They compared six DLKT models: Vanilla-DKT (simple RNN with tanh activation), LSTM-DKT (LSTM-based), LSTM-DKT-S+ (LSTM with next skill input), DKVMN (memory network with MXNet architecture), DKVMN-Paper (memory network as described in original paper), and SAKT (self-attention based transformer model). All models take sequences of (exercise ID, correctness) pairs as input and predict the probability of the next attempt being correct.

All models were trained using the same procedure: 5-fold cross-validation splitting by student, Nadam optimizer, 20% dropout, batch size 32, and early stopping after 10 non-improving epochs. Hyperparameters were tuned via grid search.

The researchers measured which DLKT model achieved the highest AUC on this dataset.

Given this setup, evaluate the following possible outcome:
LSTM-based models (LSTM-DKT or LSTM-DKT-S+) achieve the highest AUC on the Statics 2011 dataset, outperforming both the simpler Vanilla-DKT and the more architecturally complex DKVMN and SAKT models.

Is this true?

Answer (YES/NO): NO